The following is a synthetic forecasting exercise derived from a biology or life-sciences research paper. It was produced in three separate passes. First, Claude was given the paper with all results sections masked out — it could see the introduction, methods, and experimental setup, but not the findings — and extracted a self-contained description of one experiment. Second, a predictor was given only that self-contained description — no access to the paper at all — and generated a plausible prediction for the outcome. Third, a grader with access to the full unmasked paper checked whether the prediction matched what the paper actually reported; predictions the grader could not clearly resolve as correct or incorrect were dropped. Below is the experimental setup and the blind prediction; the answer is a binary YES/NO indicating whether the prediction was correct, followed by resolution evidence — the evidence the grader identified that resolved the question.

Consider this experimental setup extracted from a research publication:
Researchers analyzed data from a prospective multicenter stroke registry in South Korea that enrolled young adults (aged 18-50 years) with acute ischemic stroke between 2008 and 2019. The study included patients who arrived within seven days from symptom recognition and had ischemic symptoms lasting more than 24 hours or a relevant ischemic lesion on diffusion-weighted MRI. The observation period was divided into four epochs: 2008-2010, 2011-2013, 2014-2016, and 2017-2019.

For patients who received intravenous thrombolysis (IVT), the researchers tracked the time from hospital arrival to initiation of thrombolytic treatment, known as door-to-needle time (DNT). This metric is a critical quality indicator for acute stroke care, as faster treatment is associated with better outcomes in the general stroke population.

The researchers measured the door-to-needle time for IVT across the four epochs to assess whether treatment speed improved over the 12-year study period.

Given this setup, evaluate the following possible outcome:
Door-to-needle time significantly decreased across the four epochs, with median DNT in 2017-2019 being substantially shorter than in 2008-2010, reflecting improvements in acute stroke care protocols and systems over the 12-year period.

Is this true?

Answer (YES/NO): YES